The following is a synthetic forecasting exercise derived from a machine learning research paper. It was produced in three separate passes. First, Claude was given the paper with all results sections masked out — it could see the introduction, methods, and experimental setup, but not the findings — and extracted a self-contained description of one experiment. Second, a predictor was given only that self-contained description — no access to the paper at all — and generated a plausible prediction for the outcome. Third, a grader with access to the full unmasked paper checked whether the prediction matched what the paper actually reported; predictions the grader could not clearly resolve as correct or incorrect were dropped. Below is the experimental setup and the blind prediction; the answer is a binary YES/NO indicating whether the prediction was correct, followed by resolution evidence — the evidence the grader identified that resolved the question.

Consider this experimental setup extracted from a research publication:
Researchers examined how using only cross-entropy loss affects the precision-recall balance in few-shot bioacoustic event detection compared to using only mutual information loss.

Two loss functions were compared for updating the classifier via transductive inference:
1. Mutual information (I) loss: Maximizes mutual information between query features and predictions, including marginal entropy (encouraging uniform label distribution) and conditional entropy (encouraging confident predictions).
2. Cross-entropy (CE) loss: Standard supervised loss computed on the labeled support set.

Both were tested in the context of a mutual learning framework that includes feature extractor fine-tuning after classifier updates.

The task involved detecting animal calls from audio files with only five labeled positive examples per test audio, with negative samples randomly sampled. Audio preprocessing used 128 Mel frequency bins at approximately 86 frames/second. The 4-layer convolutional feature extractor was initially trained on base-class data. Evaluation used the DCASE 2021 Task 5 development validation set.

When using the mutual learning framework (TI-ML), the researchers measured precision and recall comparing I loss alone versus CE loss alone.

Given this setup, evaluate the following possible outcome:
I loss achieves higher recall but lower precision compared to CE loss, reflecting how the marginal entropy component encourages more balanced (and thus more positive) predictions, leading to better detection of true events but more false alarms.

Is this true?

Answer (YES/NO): NO